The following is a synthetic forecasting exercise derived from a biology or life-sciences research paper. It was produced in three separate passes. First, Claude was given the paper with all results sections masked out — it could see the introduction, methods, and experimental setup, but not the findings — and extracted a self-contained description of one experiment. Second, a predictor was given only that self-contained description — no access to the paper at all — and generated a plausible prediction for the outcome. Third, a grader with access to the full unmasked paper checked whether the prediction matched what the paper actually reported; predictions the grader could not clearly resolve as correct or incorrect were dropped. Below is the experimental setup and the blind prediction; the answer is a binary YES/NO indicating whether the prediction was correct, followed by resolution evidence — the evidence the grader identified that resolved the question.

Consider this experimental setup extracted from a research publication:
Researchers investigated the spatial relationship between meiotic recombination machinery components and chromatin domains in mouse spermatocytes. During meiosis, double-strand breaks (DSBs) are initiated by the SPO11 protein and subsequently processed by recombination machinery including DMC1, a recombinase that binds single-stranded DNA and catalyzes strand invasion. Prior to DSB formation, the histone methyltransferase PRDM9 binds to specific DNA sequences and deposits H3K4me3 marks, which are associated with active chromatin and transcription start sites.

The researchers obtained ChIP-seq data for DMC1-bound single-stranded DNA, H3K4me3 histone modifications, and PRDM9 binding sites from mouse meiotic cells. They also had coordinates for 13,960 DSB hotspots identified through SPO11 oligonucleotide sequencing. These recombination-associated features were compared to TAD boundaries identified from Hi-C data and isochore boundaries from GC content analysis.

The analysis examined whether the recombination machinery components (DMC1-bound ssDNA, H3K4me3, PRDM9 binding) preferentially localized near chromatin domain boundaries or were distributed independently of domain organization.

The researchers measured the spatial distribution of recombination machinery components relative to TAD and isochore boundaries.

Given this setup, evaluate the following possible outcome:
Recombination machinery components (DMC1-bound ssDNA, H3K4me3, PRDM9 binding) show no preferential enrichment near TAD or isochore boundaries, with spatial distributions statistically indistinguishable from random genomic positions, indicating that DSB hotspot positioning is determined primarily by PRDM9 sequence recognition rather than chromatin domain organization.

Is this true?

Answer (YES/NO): NO